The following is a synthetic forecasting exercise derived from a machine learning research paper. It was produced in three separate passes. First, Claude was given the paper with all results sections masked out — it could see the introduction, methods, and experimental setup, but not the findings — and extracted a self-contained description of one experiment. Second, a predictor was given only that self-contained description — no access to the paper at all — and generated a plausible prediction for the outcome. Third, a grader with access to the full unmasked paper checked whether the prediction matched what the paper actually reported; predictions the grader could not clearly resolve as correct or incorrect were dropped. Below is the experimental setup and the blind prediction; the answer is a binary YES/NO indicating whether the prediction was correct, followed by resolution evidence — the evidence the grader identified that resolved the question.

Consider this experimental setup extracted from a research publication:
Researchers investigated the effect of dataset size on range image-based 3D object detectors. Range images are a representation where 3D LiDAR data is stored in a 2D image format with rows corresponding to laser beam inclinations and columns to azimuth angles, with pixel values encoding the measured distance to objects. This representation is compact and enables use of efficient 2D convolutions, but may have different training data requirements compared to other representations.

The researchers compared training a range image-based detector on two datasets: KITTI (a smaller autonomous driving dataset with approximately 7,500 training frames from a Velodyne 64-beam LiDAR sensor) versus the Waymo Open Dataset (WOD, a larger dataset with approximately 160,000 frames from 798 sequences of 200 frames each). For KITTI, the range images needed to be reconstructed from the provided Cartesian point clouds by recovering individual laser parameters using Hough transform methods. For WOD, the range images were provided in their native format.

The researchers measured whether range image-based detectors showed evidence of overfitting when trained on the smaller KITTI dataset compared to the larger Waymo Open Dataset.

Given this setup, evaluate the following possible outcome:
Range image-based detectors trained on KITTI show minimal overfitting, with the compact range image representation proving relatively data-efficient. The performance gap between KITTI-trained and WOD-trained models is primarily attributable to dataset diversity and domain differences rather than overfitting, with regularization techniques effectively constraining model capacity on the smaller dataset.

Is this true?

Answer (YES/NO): NO